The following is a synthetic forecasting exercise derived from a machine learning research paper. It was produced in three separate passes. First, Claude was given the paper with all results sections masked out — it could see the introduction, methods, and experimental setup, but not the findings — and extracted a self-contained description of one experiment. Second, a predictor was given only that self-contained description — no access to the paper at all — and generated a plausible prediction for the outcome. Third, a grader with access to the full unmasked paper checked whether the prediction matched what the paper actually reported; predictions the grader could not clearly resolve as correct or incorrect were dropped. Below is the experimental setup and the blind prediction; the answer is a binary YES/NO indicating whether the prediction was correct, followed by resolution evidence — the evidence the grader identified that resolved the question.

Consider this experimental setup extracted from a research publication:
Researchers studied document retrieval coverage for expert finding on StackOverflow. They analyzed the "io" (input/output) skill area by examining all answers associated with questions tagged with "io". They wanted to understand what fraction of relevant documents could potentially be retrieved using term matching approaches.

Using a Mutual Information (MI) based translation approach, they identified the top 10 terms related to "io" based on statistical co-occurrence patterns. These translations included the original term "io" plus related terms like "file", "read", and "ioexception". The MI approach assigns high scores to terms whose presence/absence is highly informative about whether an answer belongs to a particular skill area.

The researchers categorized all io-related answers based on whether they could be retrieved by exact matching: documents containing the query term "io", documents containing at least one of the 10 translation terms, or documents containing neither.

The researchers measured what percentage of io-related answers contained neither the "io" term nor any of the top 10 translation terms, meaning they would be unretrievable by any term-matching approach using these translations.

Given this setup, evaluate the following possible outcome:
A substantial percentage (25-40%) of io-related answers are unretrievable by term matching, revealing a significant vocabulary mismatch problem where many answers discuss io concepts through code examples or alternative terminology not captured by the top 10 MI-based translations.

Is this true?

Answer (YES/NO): YES